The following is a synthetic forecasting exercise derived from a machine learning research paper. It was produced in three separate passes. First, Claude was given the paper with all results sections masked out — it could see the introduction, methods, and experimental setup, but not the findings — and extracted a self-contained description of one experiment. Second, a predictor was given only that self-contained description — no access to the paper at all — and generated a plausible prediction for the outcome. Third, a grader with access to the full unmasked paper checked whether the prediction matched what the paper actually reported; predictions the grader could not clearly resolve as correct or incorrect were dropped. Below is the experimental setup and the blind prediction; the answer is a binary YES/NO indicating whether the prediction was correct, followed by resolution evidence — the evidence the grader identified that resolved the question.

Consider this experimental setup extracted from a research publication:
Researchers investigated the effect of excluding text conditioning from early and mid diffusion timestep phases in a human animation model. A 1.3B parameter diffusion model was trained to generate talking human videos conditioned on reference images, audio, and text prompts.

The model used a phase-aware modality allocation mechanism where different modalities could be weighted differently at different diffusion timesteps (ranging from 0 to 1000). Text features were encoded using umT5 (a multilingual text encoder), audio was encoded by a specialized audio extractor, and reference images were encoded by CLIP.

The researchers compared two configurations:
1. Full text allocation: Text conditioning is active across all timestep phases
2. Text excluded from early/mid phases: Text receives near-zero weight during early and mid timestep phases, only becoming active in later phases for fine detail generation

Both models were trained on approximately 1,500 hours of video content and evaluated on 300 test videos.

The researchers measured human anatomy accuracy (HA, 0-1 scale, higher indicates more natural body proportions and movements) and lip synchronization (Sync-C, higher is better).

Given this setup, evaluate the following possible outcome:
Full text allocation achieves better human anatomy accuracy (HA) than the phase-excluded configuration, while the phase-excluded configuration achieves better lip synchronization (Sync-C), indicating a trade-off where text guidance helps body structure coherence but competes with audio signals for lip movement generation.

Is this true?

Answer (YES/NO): YES